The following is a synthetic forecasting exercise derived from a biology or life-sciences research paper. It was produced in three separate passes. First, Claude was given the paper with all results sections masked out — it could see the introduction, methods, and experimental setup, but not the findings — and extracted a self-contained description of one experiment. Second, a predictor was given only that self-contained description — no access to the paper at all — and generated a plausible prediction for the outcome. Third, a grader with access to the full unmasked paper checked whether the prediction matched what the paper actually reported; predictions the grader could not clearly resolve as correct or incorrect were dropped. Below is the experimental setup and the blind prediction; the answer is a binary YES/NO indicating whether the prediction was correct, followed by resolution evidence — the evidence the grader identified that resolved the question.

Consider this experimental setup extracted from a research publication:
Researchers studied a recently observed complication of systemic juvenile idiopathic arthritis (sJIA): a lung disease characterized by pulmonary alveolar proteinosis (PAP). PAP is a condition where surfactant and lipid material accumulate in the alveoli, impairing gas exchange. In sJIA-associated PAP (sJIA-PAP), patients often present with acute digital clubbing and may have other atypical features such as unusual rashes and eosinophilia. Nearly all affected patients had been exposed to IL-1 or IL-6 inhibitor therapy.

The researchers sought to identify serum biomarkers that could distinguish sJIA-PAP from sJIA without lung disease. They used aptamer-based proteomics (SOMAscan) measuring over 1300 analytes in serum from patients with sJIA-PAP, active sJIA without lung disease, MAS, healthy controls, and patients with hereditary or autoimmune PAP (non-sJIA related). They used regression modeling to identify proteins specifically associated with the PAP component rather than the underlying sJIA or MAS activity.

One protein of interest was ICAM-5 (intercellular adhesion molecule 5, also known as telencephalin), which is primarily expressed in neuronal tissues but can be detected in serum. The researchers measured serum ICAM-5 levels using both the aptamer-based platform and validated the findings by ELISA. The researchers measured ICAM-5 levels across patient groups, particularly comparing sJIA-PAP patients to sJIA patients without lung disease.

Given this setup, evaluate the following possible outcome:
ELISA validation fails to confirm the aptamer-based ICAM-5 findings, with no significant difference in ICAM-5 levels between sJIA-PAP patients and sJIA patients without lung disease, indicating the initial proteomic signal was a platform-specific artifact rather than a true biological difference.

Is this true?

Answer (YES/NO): NO